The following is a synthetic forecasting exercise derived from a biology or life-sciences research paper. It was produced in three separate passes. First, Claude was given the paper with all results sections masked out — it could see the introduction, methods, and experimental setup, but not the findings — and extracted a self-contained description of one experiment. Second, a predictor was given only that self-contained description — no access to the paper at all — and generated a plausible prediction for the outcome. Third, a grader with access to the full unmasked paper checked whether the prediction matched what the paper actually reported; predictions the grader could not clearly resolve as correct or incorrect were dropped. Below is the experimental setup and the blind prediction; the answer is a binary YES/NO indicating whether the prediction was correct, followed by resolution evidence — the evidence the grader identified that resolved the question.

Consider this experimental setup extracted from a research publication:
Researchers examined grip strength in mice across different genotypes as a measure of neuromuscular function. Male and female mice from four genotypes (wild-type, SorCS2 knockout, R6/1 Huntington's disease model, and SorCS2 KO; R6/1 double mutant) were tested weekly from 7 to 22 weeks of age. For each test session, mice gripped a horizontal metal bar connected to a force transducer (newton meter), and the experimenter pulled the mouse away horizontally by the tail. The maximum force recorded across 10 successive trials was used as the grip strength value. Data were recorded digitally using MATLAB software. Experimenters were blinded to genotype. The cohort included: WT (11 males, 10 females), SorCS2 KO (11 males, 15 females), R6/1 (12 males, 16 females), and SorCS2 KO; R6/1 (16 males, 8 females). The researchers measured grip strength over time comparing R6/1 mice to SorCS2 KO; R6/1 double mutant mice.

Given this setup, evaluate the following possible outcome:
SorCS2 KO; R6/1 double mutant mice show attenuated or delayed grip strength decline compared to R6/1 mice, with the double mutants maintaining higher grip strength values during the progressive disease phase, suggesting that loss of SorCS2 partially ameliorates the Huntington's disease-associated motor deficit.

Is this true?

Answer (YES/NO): NO